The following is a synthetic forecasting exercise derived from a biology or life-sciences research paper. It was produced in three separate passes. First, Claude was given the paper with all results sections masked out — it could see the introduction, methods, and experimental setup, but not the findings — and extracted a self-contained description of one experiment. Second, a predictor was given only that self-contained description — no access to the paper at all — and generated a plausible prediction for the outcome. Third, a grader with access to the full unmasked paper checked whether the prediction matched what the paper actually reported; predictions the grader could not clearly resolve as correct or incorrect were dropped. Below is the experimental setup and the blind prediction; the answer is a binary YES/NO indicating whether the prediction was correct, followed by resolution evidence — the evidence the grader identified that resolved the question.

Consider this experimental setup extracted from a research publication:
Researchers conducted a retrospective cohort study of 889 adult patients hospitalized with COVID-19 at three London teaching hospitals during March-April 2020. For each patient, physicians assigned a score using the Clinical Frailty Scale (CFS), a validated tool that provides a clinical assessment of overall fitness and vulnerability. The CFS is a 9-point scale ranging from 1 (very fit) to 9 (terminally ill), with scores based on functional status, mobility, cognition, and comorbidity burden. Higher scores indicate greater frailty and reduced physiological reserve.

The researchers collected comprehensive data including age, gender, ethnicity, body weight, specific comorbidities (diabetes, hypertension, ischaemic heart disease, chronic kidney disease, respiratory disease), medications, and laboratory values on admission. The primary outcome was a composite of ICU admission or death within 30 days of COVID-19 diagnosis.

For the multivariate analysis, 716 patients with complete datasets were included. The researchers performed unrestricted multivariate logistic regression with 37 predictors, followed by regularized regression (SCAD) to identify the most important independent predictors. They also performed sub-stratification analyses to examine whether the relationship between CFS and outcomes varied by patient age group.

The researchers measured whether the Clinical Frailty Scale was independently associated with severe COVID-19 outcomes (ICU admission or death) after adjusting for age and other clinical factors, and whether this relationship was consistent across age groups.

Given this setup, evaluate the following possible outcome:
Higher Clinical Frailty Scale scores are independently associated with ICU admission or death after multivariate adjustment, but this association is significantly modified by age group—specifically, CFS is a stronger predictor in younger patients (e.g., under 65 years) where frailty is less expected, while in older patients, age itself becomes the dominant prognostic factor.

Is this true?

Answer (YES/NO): NO